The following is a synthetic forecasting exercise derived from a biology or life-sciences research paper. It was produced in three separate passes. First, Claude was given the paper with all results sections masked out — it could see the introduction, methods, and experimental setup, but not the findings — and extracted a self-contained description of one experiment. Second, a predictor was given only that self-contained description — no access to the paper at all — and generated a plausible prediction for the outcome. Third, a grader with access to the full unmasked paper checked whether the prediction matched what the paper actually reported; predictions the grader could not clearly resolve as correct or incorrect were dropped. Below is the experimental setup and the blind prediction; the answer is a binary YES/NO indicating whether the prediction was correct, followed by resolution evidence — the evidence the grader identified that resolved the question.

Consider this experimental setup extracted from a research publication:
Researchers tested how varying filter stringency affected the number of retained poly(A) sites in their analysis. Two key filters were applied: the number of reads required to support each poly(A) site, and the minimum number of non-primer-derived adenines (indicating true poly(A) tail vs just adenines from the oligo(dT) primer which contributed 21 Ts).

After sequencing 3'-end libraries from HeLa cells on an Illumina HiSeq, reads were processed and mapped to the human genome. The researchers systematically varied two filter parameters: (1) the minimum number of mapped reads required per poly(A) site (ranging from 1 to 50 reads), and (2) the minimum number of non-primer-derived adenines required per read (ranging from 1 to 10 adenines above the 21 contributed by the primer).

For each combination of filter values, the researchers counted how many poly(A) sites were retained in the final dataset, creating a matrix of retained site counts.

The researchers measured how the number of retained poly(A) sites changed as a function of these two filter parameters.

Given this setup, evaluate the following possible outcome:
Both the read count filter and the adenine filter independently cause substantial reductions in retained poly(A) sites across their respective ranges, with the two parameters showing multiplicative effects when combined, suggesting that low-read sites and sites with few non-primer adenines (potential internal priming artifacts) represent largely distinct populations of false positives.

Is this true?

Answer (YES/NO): NO